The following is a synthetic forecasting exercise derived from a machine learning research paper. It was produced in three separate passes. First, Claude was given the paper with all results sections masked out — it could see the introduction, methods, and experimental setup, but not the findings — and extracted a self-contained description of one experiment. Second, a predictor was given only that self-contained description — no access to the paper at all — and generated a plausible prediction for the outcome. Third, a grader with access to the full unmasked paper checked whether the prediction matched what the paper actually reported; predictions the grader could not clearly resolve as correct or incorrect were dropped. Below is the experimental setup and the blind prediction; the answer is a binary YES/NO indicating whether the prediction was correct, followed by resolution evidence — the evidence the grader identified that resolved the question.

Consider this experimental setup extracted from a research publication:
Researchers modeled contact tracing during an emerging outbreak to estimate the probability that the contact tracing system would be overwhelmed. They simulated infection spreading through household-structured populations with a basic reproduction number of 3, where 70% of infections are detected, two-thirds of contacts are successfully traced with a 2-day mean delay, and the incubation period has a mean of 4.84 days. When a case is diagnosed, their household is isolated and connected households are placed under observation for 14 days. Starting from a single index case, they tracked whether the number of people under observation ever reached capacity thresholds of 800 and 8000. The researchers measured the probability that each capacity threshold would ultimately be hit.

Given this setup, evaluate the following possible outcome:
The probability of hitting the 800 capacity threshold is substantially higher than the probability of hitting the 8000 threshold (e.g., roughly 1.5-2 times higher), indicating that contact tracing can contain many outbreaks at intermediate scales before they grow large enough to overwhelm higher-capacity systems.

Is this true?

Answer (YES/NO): NO